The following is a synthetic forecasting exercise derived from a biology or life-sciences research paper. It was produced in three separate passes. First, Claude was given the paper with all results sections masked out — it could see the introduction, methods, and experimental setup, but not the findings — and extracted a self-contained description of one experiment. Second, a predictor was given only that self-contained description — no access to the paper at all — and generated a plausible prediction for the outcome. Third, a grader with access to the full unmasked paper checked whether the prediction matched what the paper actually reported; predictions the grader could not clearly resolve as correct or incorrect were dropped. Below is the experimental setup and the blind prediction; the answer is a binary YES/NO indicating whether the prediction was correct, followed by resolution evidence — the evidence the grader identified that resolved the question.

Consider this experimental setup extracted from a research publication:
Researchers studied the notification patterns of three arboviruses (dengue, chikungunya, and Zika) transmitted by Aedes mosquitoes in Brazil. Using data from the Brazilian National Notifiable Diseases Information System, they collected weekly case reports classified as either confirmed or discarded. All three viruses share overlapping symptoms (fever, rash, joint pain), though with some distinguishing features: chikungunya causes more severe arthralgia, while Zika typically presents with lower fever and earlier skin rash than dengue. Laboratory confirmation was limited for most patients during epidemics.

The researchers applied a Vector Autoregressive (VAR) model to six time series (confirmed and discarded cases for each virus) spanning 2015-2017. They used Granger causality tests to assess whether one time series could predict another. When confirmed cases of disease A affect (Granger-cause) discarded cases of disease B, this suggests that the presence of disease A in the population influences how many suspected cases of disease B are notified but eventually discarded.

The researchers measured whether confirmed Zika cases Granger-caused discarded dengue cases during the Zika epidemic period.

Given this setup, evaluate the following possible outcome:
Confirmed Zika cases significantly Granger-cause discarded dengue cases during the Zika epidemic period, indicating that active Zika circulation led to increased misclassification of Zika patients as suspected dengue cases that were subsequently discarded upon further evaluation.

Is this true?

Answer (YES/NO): YES